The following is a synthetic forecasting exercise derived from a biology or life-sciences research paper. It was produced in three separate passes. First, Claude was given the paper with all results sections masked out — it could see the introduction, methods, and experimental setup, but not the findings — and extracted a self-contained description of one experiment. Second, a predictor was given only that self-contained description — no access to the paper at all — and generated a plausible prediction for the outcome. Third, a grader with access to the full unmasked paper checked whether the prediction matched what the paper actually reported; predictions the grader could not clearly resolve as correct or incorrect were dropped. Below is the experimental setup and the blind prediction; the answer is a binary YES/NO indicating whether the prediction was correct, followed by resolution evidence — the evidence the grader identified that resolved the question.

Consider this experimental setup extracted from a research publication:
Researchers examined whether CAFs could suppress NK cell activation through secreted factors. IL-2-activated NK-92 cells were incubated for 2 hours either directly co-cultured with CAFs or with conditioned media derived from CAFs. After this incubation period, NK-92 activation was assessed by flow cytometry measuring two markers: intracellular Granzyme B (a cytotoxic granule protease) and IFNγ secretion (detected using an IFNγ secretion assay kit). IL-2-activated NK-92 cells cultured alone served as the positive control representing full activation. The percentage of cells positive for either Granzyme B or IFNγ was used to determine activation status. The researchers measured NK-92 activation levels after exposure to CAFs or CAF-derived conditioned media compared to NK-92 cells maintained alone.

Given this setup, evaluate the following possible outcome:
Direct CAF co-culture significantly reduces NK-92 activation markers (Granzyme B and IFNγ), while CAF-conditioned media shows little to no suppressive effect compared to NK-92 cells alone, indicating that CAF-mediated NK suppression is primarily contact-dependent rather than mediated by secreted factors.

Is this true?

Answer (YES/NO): NO